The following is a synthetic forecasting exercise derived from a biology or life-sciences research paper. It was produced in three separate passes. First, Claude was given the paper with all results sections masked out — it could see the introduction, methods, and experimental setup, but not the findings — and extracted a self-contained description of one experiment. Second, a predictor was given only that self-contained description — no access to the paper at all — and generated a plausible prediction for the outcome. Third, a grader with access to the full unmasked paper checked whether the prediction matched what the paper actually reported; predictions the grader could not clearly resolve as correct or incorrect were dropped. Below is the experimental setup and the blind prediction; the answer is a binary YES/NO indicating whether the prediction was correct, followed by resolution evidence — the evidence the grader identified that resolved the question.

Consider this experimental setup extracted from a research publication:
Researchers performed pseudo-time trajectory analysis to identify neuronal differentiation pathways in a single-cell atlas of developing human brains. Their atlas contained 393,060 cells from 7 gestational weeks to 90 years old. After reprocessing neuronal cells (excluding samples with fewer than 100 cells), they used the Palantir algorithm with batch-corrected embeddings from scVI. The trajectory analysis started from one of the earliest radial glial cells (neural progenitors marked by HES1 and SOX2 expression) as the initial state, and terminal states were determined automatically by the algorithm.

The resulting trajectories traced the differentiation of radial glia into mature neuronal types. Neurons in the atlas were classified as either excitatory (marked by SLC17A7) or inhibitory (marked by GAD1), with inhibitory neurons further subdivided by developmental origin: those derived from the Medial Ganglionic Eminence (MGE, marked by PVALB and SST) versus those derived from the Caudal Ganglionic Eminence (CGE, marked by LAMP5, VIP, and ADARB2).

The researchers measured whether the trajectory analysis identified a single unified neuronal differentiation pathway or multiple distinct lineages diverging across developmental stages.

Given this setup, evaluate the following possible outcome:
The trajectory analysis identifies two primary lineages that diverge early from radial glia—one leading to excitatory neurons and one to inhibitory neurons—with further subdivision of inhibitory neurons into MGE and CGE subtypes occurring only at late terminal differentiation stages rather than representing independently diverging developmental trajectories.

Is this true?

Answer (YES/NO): NO